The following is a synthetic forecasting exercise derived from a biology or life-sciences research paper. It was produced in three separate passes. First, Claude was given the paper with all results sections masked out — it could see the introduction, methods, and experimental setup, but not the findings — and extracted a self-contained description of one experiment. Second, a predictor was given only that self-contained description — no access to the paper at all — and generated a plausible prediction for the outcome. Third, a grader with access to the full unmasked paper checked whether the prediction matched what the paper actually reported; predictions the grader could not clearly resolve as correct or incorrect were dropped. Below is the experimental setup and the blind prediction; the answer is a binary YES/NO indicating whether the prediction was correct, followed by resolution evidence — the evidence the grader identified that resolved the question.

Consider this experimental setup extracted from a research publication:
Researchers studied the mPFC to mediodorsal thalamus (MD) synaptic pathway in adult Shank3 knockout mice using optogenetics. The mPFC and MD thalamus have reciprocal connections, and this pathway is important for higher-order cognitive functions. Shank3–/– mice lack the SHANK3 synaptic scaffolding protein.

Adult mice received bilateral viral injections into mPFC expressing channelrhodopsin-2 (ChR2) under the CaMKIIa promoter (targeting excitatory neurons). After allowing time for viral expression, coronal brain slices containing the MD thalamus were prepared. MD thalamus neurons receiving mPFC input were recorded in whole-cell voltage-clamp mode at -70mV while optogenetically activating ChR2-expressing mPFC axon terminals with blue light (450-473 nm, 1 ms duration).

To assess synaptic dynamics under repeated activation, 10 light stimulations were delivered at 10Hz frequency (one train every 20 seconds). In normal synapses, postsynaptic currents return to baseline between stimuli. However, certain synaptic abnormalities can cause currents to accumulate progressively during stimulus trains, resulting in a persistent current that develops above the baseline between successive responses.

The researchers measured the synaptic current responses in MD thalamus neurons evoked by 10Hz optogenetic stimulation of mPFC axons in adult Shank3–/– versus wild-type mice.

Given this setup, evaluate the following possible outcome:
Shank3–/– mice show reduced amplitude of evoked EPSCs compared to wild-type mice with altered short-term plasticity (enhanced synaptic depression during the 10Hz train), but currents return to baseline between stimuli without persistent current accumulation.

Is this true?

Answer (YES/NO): NO